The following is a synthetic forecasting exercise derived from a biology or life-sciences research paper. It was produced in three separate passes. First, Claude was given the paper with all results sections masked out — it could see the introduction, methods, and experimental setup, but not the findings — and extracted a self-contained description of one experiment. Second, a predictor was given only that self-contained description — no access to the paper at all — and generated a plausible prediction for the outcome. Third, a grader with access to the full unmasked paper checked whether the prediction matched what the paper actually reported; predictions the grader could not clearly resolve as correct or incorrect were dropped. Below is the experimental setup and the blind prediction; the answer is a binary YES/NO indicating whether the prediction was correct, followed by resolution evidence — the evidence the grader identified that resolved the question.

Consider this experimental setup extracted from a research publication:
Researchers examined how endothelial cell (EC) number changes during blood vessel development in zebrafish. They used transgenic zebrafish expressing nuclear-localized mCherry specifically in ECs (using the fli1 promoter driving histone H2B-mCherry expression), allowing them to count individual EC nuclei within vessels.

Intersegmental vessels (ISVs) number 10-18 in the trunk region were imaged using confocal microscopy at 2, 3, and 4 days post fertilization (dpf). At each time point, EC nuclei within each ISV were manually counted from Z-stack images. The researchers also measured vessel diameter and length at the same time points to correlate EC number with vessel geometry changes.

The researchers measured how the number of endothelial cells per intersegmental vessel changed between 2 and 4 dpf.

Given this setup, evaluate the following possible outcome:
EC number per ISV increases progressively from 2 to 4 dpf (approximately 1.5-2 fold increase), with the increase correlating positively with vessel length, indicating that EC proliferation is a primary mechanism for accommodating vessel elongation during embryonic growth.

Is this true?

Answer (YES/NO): NO